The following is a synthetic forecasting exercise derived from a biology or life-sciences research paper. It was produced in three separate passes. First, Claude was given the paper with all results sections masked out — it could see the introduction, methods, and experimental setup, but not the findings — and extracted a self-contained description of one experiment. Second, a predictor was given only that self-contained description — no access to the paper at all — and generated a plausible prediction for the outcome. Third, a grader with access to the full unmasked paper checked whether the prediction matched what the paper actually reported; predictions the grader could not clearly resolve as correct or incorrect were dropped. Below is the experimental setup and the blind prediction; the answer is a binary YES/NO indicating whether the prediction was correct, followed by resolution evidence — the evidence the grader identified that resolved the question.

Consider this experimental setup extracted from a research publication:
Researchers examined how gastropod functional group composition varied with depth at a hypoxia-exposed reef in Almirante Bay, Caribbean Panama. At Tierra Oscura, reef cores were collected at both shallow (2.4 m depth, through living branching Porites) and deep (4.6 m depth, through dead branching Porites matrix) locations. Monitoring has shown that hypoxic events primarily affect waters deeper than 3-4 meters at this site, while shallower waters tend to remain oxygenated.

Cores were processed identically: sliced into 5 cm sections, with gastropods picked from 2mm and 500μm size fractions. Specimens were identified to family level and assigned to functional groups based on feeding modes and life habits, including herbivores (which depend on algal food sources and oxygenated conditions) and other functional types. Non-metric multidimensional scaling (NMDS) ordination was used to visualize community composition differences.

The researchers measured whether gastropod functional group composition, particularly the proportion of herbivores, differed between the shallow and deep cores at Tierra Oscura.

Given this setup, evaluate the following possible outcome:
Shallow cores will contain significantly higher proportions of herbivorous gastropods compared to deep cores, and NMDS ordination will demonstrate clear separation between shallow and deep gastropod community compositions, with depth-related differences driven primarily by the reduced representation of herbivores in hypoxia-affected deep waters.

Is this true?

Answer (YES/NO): NO